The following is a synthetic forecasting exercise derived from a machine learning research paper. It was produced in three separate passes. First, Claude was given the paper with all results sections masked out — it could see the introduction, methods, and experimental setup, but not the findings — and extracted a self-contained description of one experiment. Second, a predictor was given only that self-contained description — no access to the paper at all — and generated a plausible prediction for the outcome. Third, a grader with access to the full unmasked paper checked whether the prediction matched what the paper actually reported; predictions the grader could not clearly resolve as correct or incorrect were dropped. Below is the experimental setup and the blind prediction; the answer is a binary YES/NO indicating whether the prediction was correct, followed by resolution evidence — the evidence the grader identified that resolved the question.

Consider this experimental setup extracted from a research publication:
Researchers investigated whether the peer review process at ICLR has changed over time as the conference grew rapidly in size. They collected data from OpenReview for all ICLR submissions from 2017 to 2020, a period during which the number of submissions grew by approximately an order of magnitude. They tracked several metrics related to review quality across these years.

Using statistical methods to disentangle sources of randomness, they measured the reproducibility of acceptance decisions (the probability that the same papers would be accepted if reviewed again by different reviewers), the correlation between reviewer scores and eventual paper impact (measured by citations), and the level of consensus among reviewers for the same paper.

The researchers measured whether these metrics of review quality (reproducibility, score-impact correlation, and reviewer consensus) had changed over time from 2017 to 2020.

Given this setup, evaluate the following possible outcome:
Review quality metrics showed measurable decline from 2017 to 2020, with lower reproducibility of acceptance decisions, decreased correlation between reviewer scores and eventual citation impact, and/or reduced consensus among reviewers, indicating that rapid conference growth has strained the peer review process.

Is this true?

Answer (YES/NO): YES